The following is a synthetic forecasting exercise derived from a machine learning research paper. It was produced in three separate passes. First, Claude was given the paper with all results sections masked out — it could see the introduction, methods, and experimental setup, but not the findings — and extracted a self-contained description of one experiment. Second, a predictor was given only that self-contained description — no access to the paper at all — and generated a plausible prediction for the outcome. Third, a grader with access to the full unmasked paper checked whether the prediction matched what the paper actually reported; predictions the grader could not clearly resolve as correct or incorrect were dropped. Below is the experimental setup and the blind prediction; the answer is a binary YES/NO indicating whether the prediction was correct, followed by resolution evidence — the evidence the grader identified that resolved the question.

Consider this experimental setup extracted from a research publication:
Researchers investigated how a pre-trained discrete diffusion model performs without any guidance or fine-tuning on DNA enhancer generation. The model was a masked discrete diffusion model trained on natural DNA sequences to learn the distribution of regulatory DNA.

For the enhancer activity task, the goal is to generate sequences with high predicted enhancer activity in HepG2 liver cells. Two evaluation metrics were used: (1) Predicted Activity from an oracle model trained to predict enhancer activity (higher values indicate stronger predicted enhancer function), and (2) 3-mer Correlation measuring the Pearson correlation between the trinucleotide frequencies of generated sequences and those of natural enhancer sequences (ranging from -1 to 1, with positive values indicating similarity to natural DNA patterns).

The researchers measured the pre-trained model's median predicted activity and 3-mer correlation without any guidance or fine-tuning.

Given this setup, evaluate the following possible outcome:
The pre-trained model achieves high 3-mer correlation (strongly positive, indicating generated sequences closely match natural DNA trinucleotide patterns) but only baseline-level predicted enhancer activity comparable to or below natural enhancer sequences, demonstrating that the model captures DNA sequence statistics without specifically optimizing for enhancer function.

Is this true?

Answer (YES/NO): NO